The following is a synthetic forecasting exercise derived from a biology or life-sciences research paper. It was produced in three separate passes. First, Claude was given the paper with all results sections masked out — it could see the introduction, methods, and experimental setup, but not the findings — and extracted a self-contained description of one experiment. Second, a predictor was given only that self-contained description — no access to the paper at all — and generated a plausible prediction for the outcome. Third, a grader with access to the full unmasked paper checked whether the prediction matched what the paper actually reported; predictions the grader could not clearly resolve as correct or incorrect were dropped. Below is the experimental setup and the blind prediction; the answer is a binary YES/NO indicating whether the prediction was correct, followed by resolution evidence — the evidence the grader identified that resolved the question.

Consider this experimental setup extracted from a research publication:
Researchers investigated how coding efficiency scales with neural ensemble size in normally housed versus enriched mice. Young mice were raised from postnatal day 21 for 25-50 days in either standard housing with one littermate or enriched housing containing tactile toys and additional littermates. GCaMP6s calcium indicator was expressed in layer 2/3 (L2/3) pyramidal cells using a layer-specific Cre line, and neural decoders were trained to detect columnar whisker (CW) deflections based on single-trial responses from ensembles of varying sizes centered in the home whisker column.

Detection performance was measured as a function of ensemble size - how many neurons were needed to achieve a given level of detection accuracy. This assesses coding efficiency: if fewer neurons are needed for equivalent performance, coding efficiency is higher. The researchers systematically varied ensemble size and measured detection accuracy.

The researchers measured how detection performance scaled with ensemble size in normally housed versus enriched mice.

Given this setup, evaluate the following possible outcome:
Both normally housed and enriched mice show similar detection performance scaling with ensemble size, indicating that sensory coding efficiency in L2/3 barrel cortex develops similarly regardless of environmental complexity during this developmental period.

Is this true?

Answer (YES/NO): NO